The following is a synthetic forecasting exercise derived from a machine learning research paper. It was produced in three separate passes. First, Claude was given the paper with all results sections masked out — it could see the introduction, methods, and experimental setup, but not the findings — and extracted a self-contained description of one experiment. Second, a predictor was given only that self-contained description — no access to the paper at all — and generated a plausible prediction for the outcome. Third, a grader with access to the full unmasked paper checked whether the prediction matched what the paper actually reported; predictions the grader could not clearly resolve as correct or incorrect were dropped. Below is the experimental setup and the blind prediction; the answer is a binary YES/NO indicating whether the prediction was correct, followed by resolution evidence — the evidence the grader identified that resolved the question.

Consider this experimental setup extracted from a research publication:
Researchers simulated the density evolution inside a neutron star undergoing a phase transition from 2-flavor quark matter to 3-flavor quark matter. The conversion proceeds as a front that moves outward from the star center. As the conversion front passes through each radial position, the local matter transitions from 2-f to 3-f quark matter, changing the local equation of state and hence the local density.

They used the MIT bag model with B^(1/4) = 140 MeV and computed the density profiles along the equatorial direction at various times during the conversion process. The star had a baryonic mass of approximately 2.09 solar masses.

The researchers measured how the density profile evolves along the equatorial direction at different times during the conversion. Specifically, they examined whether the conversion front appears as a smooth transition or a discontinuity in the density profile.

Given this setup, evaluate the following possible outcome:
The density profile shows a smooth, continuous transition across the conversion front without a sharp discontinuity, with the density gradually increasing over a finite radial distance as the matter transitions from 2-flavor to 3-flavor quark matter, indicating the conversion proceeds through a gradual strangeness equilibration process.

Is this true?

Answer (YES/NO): NO